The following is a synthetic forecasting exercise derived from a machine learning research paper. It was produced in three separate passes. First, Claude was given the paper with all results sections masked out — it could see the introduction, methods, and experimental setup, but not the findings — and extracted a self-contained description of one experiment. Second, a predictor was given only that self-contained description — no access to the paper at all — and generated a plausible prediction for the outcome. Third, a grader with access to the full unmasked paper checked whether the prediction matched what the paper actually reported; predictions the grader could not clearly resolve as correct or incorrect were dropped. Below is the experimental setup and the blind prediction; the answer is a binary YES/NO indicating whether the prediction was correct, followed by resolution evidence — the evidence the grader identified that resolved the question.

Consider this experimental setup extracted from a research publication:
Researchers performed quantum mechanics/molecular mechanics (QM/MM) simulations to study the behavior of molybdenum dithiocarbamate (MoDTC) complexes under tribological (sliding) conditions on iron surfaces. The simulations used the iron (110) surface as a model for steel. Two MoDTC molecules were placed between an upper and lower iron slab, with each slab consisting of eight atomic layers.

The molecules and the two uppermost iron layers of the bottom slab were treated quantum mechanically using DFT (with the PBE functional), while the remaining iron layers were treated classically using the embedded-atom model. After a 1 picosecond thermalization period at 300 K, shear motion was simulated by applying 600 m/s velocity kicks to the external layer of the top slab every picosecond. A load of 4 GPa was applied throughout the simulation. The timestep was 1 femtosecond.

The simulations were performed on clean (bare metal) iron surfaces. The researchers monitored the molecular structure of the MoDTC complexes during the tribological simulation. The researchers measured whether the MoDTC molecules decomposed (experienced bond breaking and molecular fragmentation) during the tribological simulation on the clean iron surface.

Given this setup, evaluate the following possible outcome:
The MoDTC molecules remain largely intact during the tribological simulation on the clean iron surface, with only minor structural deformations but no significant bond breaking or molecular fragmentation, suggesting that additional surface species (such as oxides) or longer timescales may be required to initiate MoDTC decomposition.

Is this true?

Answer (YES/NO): NO